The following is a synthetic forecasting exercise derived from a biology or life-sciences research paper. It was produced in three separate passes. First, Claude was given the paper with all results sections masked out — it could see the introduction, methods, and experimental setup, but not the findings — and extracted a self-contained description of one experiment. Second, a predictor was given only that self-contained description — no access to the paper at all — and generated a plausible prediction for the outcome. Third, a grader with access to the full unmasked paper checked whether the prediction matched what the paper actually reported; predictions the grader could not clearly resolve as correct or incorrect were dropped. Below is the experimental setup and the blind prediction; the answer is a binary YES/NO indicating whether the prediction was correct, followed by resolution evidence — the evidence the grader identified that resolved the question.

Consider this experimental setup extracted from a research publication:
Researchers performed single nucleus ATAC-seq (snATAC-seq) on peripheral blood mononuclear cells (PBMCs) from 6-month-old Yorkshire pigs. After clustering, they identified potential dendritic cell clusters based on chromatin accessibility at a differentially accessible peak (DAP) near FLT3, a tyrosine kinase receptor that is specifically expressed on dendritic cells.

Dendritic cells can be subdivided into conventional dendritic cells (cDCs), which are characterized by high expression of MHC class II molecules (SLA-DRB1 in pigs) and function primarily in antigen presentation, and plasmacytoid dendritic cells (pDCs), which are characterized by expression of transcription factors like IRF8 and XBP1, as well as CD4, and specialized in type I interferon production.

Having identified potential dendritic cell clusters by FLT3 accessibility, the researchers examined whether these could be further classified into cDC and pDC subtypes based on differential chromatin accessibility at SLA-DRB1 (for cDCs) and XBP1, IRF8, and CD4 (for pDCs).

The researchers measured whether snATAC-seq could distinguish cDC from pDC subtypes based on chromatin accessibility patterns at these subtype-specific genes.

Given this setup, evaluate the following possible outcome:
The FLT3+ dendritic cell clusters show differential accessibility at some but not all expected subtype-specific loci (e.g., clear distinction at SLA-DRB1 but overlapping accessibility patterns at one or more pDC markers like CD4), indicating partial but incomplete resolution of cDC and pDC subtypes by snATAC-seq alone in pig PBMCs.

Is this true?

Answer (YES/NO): NO